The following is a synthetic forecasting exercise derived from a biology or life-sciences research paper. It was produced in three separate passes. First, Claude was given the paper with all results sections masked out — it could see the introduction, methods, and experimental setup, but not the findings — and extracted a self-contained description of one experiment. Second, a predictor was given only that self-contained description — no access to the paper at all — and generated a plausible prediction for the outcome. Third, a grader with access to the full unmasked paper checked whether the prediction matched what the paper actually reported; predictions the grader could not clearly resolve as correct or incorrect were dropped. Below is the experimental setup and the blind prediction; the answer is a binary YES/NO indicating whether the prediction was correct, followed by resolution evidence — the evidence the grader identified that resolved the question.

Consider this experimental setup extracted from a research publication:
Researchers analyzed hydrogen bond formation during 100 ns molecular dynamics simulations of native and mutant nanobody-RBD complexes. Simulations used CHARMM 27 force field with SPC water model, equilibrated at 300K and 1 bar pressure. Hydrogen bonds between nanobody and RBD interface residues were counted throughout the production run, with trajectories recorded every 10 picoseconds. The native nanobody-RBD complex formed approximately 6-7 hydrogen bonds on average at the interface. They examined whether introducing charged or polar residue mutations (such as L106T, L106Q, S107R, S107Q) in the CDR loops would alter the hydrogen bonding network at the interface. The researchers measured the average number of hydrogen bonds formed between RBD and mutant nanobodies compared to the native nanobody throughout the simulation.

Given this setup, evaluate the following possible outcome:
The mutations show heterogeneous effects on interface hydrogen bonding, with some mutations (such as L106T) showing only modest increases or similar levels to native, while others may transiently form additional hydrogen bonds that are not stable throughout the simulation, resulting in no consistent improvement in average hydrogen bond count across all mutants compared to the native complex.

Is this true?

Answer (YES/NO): NO